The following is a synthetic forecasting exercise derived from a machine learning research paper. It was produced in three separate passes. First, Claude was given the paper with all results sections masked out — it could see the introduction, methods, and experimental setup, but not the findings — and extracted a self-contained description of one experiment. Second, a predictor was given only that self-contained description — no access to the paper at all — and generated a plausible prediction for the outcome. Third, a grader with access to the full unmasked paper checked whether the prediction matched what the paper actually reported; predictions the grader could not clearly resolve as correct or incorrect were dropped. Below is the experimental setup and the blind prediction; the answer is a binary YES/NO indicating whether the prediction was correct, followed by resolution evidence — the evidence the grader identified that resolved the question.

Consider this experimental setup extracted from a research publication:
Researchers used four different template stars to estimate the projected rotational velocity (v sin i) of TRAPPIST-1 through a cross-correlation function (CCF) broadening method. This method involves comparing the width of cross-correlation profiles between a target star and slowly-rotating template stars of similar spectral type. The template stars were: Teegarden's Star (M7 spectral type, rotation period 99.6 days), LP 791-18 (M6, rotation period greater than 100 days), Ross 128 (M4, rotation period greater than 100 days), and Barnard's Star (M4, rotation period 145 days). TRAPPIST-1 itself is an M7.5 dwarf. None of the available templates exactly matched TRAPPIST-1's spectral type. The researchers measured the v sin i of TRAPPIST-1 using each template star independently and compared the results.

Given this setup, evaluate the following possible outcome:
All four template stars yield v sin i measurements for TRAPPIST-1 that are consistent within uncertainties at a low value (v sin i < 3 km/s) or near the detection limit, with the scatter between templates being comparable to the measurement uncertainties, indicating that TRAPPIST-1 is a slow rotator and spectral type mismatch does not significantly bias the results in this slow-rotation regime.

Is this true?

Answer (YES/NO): YES